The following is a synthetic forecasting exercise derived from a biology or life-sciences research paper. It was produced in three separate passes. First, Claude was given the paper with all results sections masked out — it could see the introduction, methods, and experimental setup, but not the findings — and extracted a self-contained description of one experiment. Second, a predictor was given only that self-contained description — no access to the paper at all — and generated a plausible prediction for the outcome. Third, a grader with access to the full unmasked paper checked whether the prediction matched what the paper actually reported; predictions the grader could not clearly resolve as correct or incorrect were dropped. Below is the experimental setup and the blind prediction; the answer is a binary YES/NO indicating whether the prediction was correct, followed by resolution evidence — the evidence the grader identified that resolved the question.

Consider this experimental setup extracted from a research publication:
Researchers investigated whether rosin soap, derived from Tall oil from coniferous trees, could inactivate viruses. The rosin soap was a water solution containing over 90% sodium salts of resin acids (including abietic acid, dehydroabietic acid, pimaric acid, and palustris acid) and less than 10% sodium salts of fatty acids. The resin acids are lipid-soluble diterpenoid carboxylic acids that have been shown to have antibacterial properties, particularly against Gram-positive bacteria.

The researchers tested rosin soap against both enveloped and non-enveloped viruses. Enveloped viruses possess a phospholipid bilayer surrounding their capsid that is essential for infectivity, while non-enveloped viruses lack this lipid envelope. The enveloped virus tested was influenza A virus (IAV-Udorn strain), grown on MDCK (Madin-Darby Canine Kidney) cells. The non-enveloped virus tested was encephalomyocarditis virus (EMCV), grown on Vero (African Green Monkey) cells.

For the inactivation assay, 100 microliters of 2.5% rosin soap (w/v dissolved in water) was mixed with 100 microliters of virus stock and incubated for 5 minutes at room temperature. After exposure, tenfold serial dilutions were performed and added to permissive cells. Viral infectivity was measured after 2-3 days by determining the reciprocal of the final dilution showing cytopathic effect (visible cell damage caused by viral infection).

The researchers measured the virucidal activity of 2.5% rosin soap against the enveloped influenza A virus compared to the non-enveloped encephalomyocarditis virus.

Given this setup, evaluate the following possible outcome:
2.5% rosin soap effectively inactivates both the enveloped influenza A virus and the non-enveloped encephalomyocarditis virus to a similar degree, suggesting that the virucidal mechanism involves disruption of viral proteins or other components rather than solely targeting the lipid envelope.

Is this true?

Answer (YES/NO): NO